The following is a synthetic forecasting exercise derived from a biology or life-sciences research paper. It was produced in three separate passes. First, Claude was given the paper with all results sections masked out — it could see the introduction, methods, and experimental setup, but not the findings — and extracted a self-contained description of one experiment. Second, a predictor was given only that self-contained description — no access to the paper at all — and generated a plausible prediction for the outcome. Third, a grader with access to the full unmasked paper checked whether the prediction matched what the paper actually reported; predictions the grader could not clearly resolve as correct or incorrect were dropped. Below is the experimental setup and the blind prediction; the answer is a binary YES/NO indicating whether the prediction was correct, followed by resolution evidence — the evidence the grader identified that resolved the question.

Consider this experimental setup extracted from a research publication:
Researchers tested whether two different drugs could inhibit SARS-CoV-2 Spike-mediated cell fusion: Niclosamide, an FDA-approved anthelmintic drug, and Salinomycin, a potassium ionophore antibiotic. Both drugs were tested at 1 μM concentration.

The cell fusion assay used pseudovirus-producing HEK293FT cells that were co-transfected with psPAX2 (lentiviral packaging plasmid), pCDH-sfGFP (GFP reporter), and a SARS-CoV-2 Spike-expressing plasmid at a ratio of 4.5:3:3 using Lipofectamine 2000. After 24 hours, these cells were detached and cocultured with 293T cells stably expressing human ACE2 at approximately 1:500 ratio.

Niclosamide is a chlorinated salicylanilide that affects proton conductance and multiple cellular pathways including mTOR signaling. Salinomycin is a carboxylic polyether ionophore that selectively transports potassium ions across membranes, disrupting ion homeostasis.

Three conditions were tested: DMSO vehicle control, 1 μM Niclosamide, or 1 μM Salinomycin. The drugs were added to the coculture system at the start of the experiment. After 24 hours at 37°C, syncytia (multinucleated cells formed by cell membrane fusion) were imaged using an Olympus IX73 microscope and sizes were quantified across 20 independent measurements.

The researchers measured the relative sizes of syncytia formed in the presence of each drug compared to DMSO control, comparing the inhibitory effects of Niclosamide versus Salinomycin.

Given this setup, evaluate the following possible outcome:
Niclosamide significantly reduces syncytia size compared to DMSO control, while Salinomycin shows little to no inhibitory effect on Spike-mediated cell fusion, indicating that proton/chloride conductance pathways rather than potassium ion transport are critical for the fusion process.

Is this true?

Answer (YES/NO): NO